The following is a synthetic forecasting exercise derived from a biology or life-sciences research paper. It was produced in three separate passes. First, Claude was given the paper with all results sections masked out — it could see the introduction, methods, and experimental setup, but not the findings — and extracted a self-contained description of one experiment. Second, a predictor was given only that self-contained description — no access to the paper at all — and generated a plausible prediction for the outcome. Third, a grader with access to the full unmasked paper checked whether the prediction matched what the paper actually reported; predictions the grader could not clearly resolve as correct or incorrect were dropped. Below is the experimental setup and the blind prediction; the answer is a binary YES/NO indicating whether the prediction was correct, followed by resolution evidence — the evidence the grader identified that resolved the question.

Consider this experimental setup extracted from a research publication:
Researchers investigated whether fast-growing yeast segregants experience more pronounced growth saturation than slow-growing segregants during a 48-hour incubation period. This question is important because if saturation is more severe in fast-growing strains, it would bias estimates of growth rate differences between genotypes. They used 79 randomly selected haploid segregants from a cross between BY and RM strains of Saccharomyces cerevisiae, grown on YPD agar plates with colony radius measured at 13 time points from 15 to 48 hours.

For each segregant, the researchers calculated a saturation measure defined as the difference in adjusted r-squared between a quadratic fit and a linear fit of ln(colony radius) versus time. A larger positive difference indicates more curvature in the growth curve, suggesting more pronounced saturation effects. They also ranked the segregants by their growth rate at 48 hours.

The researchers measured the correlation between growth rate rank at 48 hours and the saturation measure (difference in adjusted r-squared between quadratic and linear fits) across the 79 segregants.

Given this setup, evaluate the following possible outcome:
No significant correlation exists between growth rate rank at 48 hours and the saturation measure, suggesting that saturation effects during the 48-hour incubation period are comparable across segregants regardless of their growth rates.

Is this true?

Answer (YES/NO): YES